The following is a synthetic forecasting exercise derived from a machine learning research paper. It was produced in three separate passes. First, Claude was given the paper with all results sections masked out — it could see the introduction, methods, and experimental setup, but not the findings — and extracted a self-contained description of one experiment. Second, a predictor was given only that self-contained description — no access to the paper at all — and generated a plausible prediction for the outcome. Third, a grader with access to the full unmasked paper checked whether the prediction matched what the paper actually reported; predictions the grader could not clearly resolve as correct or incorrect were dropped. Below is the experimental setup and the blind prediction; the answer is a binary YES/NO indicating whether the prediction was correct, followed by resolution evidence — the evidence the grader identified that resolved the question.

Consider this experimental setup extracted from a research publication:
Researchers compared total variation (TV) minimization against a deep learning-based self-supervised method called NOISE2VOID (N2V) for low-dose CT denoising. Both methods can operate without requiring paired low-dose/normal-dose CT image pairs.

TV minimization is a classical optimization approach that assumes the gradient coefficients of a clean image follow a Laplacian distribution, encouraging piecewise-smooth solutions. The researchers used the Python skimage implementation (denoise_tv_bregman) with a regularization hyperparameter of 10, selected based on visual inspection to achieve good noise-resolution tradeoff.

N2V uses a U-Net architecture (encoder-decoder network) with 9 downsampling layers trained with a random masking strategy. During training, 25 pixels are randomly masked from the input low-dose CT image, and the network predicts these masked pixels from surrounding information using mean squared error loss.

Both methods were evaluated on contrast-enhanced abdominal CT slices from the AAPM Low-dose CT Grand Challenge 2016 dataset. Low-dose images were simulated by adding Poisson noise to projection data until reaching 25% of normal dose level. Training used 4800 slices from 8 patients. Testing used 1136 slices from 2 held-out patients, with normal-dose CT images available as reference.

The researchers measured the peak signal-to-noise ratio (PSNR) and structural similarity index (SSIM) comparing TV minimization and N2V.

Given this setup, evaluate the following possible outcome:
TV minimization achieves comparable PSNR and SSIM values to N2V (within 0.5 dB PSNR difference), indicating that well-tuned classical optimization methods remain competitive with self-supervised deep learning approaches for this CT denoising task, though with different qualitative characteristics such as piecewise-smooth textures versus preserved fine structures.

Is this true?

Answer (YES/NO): NO